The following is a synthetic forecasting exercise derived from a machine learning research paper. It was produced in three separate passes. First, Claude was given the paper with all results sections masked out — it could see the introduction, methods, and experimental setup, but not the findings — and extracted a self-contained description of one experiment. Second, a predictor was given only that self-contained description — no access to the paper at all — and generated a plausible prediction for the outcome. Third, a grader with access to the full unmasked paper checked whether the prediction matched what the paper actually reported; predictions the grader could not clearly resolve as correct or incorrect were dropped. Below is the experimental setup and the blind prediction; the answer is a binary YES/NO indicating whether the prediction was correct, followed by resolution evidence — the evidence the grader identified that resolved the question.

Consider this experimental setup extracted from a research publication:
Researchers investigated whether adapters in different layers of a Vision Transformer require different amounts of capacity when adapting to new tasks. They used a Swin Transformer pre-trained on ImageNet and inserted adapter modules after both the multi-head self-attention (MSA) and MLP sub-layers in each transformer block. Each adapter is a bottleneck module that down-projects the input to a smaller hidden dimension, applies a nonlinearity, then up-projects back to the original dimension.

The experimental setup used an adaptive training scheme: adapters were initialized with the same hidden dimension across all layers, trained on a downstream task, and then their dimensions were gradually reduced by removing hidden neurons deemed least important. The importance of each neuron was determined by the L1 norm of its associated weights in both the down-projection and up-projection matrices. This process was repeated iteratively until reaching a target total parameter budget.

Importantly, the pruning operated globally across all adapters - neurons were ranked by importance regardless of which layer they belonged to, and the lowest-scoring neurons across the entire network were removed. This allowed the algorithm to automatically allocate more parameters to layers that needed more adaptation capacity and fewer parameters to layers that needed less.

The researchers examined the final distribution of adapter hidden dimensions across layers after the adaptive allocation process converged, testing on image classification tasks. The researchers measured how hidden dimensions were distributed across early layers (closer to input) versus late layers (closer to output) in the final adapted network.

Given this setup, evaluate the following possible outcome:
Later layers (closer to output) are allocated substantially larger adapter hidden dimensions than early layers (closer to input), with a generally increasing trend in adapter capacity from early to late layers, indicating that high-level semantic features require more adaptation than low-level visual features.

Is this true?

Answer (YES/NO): NO